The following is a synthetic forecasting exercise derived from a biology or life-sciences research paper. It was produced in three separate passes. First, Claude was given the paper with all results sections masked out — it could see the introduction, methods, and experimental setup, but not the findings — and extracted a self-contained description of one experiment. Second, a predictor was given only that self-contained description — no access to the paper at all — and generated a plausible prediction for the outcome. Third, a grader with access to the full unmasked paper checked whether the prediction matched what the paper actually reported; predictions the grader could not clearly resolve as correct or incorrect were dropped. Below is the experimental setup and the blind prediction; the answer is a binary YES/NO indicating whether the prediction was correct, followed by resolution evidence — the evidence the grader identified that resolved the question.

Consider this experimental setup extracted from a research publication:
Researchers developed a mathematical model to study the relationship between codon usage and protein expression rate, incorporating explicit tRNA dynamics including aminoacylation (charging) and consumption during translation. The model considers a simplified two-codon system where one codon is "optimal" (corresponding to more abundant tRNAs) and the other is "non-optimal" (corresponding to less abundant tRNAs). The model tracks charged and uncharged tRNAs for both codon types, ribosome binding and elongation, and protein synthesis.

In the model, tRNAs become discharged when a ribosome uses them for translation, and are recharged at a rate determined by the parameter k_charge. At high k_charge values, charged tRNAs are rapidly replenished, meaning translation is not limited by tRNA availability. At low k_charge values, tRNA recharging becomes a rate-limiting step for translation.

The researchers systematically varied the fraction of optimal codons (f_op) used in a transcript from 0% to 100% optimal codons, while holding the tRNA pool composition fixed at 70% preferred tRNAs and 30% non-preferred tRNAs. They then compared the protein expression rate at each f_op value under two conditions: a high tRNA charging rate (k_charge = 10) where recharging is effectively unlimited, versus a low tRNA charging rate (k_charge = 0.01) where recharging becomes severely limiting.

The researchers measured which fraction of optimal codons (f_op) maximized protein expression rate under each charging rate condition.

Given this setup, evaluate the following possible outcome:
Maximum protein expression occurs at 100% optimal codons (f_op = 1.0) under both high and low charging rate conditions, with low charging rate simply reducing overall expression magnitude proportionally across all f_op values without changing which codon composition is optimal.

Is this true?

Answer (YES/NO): NO